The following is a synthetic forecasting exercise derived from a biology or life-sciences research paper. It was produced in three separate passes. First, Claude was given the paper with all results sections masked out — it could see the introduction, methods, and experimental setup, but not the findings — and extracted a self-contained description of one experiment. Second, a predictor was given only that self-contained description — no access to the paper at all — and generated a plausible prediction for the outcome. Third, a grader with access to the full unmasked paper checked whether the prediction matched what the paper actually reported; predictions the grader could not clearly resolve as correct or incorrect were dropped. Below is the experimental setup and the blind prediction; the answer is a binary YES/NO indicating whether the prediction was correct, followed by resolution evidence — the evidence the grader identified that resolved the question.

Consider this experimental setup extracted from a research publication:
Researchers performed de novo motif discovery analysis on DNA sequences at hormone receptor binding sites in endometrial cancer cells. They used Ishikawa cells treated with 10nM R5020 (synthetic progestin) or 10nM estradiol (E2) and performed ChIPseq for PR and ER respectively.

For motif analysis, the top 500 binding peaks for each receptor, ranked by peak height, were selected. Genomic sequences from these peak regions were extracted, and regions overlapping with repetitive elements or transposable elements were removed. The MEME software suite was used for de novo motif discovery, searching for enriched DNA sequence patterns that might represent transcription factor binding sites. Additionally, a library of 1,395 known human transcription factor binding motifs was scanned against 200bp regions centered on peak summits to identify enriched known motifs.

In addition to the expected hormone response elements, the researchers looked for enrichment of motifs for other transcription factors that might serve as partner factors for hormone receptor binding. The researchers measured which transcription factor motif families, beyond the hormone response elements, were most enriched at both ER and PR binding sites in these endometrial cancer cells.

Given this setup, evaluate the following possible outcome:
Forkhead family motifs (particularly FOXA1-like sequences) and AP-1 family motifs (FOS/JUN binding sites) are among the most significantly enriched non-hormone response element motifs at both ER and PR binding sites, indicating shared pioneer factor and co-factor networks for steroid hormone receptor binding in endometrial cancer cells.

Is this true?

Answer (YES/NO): NO